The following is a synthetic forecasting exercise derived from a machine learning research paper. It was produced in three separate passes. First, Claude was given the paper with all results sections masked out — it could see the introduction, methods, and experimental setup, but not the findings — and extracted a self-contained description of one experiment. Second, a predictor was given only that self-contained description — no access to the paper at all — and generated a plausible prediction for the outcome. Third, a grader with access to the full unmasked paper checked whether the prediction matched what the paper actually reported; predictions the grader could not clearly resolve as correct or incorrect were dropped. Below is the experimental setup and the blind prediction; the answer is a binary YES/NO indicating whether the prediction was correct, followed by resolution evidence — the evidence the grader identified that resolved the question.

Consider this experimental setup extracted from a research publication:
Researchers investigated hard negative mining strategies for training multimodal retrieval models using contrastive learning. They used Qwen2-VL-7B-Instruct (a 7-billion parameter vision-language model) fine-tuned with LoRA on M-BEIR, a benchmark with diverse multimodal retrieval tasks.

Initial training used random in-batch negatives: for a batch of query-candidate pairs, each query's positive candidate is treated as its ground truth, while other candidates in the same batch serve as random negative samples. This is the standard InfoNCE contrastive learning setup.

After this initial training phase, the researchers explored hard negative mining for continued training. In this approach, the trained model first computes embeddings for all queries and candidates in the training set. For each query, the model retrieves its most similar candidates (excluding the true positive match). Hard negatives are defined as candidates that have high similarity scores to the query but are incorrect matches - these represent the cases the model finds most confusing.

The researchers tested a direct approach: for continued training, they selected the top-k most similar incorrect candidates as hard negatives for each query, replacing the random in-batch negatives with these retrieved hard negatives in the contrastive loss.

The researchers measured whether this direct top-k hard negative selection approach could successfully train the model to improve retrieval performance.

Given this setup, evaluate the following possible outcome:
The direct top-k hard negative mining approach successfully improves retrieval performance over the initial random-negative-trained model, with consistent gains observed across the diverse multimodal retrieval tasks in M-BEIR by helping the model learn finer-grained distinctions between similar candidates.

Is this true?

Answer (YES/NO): NO